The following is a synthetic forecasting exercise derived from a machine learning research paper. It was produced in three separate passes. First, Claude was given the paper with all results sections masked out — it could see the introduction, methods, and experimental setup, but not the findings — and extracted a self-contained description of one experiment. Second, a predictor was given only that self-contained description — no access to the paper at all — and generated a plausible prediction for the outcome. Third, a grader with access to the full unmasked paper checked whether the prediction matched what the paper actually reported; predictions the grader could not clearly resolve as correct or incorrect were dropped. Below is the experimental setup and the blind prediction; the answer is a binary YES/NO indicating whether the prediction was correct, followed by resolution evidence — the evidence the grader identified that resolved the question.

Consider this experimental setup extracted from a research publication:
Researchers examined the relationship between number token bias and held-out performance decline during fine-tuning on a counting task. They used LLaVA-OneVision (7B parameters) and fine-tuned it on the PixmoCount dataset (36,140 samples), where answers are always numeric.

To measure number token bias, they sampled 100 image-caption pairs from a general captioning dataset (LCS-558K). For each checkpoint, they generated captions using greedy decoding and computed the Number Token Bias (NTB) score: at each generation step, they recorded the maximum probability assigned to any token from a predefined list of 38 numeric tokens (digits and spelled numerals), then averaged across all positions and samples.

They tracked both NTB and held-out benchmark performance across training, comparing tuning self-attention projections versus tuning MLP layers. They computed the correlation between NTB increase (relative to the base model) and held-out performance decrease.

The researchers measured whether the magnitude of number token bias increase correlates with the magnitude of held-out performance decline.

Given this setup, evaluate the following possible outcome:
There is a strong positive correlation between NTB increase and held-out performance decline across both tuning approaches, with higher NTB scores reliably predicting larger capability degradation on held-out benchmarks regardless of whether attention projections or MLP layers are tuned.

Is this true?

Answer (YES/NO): NO